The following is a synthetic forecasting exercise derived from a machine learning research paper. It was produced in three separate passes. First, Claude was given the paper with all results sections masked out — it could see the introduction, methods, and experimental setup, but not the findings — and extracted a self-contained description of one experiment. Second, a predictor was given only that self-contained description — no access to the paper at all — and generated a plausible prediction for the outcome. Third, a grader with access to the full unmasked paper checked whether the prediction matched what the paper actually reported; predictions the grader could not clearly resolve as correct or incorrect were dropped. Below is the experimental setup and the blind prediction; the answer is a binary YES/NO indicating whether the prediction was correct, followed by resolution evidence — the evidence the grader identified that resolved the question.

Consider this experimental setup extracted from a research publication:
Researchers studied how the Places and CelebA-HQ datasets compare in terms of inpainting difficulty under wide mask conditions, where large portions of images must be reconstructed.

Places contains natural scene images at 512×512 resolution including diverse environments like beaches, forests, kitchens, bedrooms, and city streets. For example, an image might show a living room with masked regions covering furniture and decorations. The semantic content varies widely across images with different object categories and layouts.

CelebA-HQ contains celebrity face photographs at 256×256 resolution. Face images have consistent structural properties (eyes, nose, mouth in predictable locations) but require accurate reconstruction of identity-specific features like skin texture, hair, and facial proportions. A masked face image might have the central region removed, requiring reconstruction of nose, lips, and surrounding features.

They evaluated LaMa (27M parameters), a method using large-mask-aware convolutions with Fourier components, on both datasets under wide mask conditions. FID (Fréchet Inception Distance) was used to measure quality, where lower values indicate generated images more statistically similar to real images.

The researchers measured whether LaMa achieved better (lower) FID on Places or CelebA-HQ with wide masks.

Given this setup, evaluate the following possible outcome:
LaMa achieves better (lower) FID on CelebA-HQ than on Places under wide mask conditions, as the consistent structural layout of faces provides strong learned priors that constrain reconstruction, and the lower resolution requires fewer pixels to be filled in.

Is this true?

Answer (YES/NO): NO